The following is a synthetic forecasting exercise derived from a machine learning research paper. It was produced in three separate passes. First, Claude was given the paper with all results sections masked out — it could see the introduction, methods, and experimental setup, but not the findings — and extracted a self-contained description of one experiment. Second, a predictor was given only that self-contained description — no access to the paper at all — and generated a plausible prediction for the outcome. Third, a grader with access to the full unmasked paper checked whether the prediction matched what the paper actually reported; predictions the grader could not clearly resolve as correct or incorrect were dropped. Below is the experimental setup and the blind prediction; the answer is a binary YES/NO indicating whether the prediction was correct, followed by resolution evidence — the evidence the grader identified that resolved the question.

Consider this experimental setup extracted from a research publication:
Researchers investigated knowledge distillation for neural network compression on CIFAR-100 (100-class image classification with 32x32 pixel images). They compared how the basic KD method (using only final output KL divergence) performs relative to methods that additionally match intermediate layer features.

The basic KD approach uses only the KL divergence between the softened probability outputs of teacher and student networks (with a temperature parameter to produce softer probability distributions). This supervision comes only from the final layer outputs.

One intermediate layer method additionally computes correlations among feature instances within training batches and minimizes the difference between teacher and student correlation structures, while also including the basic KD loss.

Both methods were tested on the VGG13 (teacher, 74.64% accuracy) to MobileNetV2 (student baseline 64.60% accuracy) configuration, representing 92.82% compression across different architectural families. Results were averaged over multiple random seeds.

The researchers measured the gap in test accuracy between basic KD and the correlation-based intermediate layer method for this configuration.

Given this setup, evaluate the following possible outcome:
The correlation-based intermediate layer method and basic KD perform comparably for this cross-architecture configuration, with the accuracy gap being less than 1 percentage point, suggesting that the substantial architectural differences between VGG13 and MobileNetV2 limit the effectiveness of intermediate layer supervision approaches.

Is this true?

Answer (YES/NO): YES